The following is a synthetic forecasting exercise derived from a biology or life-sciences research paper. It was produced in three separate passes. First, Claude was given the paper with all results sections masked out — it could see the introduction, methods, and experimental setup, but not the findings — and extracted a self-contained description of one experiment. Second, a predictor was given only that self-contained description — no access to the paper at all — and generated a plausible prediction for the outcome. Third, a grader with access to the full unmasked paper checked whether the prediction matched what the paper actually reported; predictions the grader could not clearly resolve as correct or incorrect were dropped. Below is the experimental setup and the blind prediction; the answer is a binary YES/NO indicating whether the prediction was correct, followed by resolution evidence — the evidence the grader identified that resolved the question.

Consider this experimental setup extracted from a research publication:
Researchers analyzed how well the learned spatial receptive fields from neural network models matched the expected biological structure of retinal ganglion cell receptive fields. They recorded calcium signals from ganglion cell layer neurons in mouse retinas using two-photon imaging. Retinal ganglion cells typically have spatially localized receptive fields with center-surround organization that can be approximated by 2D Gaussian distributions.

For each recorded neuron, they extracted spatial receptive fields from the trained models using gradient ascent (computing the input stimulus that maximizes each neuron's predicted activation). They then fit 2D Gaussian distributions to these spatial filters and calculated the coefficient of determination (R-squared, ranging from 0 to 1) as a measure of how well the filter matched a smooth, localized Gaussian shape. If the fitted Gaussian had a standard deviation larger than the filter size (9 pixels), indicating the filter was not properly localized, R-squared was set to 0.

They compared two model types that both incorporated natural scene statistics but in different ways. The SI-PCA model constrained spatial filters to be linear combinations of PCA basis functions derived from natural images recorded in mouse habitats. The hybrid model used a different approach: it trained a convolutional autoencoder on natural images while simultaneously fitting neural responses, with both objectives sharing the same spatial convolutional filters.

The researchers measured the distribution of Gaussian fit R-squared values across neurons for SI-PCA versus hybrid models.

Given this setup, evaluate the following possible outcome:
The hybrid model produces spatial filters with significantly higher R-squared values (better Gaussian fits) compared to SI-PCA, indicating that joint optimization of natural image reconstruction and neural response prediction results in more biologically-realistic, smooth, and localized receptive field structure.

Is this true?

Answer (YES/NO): YES